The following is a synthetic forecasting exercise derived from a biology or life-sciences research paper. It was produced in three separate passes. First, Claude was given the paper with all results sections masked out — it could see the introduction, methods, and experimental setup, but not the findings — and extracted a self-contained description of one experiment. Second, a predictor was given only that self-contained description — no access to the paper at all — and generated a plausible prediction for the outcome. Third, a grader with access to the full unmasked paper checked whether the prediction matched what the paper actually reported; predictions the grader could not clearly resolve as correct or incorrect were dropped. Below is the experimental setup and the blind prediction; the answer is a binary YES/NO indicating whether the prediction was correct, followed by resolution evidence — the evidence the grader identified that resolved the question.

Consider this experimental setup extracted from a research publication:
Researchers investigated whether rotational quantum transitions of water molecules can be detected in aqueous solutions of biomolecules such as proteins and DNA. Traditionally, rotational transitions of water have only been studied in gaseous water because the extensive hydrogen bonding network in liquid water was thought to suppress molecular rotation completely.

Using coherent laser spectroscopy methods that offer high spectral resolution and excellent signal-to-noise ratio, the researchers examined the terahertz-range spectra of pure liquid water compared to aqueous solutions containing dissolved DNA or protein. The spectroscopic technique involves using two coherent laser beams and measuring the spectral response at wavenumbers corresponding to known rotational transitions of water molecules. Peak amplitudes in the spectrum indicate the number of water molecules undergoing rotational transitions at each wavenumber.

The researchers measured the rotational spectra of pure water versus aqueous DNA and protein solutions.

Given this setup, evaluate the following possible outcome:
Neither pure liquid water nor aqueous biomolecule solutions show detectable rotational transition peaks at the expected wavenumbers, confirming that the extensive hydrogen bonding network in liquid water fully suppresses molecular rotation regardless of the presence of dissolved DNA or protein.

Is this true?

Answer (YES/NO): NO